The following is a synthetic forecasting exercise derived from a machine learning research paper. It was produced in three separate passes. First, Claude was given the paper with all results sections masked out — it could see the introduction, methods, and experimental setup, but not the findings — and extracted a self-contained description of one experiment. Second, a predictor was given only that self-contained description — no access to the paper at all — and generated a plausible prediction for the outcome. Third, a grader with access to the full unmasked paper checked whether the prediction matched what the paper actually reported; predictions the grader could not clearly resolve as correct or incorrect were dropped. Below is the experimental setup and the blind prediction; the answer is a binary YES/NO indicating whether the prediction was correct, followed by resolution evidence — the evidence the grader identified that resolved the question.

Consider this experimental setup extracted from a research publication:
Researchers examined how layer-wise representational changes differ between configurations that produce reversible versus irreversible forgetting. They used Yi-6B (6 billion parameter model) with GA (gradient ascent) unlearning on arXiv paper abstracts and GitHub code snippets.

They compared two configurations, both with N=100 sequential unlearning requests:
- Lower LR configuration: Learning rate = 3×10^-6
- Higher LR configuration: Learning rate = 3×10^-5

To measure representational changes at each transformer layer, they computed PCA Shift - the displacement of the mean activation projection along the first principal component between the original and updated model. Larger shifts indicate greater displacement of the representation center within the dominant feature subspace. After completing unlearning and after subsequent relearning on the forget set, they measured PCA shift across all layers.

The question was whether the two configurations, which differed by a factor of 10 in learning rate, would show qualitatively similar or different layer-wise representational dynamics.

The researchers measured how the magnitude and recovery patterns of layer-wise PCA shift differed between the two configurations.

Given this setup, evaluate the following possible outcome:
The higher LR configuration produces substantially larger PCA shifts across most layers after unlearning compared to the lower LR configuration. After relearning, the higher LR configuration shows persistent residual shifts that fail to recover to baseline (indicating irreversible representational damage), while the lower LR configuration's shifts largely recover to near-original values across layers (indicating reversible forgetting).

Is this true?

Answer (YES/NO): YES